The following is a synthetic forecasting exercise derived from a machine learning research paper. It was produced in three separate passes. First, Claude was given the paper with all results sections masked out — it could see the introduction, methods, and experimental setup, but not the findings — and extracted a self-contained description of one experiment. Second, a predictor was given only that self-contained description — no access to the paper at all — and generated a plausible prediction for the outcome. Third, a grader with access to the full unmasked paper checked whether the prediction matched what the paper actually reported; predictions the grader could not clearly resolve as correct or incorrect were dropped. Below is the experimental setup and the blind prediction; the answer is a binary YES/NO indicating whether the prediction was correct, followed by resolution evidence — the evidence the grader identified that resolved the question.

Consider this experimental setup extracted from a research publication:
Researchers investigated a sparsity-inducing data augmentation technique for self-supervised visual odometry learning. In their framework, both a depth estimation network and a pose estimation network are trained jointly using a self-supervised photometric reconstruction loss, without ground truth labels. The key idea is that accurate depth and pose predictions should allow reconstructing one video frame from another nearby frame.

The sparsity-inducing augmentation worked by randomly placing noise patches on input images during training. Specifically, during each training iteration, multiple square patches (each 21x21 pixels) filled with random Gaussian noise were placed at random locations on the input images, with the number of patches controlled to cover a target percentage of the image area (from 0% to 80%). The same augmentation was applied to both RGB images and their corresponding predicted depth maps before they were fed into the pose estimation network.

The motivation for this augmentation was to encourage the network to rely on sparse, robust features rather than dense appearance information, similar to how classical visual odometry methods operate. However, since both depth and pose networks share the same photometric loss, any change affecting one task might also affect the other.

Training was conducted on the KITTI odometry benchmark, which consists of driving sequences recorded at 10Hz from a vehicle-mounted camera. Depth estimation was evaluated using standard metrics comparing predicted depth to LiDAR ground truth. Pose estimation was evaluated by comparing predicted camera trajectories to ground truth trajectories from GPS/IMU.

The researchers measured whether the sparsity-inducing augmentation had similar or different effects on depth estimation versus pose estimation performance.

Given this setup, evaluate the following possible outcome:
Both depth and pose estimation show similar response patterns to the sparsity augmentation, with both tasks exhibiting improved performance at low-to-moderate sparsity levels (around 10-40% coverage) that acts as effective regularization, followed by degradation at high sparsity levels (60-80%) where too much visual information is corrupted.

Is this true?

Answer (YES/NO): NO